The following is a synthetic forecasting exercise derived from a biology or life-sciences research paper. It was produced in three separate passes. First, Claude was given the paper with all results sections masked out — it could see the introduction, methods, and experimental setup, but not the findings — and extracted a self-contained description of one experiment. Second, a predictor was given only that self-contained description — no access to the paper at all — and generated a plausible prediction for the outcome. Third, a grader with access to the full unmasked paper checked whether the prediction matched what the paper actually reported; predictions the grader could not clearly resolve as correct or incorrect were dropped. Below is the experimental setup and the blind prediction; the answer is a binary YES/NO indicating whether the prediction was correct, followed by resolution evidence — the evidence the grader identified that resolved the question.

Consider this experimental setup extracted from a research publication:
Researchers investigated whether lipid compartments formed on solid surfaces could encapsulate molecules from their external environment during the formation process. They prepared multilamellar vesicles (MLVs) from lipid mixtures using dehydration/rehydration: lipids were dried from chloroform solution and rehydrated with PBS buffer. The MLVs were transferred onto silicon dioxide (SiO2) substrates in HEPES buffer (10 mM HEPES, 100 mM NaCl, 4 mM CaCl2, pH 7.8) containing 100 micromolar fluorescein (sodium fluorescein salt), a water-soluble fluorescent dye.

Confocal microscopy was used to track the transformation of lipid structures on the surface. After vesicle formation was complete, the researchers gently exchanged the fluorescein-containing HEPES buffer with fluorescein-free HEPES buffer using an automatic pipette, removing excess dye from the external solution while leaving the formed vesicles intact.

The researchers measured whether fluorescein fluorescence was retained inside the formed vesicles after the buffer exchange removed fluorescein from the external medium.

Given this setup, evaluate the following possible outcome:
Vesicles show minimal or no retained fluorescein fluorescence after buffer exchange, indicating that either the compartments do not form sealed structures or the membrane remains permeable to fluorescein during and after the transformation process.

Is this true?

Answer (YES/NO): NO